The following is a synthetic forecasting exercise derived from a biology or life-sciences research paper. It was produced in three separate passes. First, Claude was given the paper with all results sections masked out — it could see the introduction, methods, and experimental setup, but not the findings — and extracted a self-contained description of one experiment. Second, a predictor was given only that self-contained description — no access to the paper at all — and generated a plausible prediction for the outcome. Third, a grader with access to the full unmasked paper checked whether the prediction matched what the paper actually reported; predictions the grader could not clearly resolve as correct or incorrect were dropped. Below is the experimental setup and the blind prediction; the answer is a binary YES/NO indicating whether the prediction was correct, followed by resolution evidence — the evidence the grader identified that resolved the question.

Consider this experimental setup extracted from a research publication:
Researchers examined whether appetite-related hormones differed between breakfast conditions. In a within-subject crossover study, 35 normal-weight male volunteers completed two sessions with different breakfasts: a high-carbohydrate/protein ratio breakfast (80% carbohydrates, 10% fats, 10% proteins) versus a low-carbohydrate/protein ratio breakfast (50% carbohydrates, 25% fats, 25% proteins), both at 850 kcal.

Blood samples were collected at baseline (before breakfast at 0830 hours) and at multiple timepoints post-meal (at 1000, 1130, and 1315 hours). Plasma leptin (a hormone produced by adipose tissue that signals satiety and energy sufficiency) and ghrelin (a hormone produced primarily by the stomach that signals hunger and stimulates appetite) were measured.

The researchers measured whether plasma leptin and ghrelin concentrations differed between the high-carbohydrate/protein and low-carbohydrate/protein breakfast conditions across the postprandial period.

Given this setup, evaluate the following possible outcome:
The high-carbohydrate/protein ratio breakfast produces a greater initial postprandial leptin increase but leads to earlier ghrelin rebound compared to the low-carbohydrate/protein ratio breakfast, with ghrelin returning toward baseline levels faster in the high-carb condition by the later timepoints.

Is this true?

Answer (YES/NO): NO